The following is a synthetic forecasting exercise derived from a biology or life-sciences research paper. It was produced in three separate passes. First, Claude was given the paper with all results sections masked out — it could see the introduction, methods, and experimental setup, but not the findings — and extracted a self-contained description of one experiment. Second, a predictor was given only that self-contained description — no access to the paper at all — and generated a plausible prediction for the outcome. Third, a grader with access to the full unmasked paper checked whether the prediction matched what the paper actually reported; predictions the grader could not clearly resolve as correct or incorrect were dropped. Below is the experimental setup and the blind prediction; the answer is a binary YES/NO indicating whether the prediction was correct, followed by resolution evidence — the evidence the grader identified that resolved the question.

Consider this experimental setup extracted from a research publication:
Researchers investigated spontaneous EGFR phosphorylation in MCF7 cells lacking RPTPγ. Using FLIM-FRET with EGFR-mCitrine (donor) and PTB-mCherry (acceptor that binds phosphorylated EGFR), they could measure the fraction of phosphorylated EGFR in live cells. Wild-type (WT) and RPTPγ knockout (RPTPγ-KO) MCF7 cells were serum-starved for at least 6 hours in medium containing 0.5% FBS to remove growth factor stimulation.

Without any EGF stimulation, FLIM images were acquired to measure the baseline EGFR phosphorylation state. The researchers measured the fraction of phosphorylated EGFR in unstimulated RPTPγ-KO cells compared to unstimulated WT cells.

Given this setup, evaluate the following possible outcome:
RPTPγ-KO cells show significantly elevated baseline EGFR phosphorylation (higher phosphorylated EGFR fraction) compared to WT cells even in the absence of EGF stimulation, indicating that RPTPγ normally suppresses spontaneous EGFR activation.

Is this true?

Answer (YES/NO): YES